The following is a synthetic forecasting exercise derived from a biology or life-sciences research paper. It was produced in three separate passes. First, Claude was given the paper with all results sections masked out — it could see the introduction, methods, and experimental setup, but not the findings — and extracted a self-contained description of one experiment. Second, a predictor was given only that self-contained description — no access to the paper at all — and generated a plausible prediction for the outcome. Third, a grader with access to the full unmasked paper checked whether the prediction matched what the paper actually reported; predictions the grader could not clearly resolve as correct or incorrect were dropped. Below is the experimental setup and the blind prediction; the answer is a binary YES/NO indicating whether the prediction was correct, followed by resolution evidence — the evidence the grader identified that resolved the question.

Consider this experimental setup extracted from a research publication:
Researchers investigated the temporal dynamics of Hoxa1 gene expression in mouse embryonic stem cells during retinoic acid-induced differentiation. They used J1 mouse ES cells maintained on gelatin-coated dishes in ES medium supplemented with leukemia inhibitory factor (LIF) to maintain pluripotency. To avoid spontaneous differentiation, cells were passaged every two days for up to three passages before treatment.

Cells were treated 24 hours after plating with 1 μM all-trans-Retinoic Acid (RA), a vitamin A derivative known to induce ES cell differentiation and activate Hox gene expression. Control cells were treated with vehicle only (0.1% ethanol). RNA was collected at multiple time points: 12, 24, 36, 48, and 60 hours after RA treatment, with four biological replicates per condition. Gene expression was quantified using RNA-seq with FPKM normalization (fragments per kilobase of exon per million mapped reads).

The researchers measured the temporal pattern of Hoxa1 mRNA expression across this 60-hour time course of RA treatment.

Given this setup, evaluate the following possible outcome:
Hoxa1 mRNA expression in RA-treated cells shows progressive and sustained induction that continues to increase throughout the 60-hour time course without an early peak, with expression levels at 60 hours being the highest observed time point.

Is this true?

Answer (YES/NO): NO